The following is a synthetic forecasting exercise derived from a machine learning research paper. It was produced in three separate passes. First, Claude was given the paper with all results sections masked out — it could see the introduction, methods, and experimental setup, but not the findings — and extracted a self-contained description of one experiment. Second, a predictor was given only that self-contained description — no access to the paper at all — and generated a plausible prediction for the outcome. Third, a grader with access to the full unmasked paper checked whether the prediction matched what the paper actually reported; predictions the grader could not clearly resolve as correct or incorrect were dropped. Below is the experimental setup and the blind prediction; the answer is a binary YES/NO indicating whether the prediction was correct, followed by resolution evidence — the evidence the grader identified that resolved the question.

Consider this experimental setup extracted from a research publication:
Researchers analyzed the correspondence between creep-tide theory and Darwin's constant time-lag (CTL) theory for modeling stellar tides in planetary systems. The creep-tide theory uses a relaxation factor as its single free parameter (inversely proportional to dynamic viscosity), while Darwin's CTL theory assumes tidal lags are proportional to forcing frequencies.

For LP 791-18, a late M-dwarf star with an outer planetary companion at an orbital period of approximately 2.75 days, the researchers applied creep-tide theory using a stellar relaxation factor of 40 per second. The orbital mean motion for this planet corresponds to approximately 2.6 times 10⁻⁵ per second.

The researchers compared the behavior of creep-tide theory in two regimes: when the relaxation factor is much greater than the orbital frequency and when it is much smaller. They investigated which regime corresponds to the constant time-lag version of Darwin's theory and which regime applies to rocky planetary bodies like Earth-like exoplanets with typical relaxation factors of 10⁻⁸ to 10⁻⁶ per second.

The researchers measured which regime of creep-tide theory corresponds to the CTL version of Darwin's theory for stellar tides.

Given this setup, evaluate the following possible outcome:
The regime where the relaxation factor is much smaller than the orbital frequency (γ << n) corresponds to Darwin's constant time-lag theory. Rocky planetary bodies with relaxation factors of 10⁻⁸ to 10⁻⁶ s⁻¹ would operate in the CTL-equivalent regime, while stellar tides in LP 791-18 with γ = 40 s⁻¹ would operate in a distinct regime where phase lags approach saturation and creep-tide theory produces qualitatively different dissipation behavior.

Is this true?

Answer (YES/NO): NO